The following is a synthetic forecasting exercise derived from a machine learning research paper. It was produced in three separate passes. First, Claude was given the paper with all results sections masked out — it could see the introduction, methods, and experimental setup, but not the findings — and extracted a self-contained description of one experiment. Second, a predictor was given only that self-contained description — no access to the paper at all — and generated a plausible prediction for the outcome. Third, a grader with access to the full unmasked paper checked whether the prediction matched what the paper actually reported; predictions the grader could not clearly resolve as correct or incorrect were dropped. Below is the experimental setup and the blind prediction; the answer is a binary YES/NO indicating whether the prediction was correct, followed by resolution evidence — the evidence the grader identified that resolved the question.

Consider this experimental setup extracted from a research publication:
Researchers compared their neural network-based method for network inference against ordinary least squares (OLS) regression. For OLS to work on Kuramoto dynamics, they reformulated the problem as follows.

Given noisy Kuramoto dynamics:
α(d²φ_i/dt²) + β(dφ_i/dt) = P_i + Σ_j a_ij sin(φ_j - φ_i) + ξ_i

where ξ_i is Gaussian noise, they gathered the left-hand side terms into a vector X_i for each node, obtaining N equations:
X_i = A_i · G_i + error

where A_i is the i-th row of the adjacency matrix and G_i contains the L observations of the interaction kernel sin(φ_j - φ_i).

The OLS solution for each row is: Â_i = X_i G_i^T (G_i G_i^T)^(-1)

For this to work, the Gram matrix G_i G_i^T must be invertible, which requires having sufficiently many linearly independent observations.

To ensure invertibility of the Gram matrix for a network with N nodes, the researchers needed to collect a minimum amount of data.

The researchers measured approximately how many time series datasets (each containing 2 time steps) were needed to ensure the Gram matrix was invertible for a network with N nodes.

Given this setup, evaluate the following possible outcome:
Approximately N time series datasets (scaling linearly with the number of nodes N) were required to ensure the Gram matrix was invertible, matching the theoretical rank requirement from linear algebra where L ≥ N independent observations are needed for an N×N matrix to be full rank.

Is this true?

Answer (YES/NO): NO